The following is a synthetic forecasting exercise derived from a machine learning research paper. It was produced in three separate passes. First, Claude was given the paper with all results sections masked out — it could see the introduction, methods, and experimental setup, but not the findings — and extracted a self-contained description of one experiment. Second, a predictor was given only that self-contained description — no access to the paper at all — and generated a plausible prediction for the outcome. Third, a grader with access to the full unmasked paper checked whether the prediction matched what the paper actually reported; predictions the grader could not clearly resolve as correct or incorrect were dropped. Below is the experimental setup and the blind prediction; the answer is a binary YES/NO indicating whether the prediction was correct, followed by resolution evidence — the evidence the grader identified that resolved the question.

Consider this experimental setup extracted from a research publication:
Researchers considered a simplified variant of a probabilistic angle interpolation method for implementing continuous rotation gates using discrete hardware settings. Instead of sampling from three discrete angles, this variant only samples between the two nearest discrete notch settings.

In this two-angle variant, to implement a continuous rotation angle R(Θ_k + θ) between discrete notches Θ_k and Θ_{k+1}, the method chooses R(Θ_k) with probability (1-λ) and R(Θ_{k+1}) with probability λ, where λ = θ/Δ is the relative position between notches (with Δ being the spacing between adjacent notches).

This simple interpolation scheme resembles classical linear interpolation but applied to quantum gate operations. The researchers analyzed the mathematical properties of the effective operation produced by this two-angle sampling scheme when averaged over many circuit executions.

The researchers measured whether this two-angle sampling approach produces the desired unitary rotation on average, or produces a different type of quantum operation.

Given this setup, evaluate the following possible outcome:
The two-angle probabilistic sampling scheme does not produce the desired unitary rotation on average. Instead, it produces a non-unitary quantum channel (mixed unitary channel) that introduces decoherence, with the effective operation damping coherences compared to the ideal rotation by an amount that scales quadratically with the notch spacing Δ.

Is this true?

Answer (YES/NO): YES